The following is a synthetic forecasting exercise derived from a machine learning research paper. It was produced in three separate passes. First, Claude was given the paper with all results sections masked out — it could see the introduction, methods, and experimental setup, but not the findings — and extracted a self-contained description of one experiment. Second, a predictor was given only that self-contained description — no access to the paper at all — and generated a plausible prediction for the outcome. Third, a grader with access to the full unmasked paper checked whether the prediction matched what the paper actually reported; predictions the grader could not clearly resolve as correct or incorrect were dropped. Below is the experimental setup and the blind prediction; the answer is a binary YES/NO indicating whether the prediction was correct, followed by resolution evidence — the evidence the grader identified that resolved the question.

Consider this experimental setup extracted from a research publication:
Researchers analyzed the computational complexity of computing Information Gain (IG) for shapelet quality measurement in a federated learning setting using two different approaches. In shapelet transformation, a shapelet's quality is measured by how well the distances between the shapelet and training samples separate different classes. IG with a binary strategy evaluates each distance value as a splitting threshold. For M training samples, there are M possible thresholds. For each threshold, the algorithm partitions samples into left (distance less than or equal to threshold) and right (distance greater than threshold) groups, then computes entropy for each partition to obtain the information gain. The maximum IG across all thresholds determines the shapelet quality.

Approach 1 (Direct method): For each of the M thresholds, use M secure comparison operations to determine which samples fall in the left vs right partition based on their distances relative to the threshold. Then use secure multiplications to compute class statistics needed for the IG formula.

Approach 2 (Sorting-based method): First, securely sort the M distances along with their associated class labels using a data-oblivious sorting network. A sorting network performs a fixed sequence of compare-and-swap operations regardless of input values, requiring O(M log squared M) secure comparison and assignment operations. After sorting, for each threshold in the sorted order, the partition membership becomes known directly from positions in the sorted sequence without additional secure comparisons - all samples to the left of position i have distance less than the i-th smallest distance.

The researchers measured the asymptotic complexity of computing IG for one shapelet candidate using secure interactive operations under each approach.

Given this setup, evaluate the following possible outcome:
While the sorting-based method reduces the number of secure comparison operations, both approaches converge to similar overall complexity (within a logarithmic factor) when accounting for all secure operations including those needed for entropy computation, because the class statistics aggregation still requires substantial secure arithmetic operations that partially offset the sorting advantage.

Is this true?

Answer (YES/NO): NO